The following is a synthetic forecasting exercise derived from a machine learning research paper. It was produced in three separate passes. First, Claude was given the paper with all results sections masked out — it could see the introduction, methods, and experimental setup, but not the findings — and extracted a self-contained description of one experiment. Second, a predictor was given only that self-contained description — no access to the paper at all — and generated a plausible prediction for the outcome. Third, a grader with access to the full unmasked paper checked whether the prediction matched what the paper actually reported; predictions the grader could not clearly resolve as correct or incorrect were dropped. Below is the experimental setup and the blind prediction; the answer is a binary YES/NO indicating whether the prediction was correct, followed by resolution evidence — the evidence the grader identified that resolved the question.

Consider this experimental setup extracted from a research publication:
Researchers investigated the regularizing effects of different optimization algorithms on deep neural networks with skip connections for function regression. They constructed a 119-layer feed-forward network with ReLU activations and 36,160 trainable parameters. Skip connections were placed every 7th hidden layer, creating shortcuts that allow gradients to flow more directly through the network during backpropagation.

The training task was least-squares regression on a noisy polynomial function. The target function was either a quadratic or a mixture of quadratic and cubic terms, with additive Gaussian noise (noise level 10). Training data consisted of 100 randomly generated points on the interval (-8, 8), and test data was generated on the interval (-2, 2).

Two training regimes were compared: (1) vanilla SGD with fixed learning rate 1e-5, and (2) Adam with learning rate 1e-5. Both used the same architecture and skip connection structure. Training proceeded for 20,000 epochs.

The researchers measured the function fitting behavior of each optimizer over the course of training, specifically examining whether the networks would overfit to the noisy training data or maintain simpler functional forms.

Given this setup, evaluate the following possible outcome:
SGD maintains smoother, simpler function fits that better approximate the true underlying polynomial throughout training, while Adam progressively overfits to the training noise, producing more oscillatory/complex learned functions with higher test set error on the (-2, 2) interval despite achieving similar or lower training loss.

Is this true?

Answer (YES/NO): NO